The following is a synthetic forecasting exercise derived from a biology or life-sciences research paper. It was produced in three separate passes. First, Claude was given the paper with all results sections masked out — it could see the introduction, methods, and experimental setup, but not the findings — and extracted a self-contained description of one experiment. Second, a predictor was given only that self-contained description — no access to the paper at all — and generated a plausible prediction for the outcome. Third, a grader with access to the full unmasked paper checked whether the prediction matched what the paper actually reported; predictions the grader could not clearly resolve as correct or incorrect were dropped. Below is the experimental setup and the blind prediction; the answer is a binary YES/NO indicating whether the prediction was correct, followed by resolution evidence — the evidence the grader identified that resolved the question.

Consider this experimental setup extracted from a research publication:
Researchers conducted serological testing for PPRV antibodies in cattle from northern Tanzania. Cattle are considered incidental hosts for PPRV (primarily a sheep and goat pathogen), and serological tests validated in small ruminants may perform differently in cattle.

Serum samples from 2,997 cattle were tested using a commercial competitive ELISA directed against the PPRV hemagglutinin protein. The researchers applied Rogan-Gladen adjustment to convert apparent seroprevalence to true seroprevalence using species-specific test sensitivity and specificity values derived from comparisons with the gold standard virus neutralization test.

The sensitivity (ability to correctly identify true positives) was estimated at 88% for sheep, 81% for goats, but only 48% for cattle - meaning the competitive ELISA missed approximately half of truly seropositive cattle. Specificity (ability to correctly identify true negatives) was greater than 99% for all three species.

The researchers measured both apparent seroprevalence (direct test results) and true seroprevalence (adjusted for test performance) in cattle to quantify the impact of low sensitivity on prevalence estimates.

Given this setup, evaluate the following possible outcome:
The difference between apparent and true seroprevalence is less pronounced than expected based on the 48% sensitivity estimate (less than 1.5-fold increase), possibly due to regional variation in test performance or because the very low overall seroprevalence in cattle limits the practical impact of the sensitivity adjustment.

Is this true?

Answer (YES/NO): NO